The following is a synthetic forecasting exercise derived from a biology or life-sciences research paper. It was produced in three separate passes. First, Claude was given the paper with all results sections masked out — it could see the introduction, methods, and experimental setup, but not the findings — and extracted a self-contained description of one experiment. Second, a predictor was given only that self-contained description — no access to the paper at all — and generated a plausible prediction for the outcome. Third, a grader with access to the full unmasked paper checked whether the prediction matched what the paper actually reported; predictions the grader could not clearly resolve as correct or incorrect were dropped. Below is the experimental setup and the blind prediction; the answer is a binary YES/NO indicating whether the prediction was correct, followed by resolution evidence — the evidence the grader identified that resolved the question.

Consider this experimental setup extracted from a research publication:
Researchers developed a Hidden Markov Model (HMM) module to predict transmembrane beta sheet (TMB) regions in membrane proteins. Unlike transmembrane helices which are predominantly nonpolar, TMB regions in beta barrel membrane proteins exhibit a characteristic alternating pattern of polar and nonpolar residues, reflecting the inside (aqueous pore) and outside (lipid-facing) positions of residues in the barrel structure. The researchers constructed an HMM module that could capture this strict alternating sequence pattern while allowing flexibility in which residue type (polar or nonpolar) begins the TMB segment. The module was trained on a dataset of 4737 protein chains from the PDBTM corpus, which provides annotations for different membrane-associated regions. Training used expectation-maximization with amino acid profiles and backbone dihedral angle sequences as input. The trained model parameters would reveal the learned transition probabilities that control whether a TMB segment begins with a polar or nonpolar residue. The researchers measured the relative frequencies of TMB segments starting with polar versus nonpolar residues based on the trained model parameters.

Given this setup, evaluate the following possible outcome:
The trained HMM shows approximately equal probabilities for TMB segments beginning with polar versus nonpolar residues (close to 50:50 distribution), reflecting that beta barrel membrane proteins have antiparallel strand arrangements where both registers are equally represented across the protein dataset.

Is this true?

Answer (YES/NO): NO